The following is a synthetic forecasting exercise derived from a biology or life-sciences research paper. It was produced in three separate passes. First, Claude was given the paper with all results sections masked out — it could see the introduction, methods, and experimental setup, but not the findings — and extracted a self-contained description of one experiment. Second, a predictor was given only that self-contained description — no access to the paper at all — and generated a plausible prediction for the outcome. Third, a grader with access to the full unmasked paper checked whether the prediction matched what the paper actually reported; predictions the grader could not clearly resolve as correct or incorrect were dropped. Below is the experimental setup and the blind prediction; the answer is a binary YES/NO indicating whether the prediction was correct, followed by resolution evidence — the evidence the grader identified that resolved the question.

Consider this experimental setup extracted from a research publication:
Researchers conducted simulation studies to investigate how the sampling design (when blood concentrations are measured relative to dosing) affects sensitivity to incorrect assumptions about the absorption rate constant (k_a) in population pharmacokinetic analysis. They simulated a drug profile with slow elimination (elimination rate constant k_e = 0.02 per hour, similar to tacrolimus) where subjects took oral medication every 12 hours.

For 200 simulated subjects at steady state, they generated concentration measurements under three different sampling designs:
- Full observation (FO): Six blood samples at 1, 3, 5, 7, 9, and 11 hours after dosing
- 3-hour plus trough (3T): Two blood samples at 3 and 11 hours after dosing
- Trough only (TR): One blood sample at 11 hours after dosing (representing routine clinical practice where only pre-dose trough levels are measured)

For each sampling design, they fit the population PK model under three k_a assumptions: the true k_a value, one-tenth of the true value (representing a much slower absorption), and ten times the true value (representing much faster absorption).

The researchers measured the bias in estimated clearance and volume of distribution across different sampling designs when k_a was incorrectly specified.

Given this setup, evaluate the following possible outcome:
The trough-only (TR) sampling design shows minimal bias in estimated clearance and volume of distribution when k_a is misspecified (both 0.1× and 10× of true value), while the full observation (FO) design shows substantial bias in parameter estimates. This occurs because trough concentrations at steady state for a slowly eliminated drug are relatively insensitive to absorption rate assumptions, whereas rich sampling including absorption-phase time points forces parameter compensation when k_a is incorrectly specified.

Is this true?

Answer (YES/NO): NO